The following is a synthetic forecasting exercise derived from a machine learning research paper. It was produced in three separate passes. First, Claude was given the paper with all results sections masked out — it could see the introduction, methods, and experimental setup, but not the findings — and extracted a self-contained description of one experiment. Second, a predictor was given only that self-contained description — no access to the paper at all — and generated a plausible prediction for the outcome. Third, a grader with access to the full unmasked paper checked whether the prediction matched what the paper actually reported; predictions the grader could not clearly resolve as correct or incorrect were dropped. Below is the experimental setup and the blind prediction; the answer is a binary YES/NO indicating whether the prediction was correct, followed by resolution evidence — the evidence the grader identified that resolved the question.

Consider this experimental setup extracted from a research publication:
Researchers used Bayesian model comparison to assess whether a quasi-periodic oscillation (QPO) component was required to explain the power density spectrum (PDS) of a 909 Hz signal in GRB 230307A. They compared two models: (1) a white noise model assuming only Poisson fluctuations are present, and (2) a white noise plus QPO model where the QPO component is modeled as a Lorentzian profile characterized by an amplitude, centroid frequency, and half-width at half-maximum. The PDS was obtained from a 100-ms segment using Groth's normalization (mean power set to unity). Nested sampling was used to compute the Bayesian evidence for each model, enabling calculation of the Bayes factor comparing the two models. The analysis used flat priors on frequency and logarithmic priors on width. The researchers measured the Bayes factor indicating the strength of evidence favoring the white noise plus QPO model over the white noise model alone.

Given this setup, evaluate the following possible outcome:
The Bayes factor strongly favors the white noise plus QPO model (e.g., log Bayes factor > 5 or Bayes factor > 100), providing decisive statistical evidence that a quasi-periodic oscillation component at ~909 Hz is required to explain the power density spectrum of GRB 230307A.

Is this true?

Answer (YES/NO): YES